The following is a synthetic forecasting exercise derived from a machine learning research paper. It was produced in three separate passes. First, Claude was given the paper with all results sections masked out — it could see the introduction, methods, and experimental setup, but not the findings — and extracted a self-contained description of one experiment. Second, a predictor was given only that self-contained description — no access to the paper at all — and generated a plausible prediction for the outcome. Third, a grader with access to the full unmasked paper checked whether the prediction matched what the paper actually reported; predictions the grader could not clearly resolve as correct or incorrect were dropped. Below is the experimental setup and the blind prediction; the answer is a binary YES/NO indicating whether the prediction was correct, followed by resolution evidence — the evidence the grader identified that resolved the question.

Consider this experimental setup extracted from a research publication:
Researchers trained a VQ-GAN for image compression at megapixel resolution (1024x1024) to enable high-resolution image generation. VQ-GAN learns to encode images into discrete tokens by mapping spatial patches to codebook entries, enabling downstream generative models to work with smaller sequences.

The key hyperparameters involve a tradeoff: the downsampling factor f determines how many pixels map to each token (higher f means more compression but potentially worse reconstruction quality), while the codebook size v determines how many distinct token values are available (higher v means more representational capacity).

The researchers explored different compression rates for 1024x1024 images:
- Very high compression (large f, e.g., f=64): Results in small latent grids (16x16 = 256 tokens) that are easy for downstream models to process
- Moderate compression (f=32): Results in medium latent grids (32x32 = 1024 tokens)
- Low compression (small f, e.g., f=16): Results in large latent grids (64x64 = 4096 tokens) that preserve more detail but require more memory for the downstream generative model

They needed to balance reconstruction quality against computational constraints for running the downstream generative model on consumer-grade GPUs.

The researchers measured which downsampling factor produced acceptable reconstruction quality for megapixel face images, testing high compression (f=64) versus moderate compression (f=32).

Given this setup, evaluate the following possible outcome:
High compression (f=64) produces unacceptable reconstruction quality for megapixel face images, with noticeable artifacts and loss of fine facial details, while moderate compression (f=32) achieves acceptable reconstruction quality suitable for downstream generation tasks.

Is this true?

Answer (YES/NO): YES